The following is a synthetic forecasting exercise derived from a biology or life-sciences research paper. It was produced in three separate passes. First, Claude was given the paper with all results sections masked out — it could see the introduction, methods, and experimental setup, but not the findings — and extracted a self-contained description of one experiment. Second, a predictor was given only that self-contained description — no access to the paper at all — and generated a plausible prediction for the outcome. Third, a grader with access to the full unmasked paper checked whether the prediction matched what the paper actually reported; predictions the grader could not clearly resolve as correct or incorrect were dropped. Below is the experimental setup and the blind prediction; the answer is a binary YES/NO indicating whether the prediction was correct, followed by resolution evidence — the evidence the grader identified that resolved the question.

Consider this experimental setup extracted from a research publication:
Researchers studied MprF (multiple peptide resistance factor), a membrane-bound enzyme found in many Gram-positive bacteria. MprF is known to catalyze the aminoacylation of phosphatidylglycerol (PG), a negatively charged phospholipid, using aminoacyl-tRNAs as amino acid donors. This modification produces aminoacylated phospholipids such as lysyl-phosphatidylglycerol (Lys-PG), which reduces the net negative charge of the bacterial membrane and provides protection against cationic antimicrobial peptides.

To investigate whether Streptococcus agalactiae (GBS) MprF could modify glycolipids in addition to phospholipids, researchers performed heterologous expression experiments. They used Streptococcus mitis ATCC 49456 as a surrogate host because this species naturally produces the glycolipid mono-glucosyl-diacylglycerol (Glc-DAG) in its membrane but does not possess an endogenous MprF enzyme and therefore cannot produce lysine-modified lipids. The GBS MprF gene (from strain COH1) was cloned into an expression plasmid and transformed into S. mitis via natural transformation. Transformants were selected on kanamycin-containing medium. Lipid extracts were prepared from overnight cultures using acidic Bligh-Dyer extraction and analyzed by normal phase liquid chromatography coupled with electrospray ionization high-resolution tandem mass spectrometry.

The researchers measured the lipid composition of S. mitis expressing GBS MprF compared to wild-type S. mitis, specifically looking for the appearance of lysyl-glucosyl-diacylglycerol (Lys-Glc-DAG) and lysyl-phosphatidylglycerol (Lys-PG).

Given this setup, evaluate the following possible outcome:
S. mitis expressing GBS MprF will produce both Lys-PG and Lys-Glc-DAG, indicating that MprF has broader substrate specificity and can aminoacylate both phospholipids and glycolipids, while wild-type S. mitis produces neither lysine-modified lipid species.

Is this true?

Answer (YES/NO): YES